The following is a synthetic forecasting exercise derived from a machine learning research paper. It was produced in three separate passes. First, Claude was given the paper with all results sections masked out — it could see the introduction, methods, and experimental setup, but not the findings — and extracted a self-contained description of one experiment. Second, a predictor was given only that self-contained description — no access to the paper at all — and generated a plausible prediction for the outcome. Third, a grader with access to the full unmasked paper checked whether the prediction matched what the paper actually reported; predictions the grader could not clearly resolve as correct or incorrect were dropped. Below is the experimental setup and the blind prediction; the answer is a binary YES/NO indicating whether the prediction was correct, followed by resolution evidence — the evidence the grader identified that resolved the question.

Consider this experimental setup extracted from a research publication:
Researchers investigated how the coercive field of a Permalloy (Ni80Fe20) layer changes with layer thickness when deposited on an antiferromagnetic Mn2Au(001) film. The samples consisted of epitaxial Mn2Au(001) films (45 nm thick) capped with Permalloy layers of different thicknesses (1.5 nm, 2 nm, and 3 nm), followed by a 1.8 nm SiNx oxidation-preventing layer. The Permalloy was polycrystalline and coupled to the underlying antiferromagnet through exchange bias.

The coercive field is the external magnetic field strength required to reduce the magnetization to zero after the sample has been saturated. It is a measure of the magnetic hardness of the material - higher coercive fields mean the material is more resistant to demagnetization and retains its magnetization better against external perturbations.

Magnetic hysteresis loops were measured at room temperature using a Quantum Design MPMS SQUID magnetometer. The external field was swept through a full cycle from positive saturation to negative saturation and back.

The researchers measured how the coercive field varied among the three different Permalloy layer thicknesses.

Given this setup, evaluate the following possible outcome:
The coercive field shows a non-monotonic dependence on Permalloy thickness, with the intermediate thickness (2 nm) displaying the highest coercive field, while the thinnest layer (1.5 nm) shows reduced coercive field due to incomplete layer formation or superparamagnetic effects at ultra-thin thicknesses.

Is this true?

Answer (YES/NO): NO